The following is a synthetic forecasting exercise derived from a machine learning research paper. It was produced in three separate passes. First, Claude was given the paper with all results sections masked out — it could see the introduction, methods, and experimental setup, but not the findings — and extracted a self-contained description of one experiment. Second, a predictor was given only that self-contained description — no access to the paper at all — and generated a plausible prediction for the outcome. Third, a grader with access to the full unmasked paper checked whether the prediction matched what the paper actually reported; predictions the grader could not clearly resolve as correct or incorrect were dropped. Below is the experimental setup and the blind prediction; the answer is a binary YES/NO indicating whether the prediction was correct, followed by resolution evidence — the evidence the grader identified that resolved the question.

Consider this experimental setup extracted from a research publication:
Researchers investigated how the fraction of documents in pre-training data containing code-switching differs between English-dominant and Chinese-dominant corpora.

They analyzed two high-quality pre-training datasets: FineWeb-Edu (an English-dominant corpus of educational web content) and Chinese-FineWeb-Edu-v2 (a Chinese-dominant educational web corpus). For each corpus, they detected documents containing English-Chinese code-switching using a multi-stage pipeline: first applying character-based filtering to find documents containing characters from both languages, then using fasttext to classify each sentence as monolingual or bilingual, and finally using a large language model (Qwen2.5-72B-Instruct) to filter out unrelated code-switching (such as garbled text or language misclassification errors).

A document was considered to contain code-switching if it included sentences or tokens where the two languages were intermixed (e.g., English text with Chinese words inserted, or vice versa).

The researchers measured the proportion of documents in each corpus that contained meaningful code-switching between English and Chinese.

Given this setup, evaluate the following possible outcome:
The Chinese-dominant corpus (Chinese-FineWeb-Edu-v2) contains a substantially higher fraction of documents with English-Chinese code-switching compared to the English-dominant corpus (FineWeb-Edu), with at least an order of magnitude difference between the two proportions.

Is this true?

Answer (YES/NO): YES